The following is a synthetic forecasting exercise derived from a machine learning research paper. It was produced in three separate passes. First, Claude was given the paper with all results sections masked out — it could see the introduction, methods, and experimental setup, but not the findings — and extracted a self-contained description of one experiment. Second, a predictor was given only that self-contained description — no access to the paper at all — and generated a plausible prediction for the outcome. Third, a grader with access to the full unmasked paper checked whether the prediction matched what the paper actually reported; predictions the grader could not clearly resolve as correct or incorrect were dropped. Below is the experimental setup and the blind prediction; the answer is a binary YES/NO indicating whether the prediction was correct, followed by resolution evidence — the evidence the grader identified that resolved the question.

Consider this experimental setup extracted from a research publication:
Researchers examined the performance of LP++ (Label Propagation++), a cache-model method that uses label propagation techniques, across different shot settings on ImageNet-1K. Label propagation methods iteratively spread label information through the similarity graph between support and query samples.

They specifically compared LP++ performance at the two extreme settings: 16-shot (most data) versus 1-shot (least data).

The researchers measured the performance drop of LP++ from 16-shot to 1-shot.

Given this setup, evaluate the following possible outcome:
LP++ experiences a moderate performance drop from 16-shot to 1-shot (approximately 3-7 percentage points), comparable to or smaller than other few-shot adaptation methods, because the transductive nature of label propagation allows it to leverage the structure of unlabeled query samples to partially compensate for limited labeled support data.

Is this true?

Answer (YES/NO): YES